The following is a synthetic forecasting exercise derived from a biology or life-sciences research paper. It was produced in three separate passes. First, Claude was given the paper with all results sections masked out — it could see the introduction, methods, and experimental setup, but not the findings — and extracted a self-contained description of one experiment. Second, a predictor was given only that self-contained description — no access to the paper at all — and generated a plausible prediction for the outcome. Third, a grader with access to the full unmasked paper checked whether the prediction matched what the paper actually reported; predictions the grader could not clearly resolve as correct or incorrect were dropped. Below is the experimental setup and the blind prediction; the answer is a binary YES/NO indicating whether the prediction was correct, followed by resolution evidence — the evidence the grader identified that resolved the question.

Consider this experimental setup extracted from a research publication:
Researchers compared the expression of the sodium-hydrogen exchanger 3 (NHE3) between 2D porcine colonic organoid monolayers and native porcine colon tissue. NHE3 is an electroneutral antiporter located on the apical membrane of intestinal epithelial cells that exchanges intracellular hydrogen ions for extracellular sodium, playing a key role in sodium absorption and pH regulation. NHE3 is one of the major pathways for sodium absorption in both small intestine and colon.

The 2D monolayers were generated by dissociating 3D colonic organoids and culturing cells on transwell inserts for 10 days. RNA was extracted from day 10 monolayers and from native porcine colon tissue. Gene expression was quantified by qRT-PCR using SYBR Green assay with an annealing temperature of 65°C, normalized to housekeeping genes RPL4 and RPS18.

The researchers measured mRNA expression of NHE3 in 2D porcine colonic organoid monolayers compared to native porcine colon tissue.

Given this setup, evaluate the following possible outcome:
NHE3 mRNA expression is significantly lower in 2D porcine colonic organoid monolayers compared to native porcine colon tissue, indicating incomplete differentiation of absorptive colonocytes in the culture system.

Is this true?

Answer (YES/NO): NO